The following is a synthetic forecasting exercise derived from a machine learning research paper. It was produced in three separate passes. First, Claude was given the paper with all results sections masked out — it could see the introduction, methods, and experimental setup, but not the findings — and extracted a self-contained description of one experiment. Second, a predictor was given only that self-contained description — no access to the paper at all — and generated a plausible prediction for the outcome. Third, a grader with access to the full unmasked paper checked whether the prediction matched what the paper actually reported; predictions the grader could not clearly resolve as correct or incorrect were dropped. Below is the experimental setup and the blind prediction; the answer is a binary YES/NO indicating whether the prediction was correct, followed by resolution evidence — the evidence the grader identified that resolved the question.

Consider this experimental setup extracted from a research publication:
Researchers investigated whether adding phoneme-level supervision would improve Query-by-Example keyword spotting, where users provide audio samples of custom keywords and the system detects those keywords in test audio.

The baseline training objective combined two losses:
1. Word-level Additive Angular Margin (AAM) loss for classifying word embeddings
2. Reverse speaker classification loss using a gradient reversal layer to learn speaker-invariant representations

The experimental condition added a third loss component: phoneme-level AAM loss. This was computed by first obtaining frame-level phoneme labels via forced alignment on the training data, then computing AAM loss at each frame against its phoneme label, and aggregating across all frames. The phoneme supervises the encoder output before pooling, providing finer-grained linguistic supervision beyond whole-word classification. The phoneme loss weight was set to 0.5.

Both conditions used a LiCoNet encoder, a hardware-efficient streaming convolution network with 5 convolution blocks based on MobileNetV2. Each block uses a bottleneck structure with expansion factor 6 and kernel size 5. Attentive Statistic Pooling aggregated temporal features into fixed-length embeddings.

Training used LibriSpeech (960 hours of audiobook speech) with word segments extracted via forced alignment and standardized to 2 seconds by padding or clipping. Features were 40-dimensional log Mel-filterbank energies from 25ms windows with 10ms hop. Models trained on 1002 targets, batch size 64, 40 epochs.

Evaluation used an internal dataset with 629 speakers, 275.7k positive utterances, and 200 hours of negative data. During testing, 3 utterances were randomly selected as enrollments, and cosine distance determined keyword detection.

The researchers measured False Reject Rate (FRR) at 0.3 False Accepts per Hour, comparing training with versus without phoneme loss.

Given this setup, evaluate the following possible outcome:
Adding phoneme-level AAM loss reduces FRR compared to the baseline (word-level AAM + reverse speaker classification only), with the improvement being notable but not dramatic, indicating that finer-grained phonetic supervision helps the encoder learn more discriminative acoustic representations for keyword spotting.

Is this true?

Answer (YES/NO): YES